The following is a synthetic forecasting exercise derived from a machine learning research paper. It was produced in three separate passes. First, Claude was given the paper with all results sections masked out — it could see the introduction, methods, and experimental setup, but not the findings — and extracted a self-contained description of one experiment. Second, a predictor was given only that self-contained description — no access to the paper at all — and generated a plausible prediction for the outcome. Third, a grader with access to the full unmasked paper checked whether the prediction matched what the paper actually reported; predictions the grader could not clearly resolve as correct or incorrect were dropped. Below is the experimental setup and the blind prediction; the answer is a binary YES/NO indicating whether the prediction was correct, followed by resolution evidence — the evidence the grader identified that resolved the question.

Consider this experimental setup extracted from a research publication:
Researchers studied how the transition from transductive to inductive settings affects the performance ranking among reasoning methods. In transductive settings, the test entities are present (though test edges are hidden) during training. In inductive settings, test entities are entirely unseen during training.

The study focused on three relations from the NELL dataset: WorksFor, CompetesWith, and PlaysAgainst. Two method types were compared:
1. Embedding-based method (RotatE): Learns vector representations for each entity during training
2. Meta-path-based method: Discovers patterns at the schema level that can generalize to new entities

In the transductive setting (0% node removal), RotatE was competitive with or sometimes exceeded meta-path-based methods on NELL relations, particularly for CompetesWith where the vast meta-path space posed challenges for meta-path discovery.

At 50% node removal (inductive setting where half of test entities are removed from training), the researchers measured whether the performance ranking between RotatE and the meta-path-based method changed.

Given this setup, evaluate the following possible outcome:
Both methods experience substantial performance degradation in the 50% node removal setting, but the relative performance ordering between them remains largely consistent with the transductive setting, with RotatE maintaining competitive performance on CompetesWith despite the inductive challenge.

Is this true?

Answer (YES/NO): NO